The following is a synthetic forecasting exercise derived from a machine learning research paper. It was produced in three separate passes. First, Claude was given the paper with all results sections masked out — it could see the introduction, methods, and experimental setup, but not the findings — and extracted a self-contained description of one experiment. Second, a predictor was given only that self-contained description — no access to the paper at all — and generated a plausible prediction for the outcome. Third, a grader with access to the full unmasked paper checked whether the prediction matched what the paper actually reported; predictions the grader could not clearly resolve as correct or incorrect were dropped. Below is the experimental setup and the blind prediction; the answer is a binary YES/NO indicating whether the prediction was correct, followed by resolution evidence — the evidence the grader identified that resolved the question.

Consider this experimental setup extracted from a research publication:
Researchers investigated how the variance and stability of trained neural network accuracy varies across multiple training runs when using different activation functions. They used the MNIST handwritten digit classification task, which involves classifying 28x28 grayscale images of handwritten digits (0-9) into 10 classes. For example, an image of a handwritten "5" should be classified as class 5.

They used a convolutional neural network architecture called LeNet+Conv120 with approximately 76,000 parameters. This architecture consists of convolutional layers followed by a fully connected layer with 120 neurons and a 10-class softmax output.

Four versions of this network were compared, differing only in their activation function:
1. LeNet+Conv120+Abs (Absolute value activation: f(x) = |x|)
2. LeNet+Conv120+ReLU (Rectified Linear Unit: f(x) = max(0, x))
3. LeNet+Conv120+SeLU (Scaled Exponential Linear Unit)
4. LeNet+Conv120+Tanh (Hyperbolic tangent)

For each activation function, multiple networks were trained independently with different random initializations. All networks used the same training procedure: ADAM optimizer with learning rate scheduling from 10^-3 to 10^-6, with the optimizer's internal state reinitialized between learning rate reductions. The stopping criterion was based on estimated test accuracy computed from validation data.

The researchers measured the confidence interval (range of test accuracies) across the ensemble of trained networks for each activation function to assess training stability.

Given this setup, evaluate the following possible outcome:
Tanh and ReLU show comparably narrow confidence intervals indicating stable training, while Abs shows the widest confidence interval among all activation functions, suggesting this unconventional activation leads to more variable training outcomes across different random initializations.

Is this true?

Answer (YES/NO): NO